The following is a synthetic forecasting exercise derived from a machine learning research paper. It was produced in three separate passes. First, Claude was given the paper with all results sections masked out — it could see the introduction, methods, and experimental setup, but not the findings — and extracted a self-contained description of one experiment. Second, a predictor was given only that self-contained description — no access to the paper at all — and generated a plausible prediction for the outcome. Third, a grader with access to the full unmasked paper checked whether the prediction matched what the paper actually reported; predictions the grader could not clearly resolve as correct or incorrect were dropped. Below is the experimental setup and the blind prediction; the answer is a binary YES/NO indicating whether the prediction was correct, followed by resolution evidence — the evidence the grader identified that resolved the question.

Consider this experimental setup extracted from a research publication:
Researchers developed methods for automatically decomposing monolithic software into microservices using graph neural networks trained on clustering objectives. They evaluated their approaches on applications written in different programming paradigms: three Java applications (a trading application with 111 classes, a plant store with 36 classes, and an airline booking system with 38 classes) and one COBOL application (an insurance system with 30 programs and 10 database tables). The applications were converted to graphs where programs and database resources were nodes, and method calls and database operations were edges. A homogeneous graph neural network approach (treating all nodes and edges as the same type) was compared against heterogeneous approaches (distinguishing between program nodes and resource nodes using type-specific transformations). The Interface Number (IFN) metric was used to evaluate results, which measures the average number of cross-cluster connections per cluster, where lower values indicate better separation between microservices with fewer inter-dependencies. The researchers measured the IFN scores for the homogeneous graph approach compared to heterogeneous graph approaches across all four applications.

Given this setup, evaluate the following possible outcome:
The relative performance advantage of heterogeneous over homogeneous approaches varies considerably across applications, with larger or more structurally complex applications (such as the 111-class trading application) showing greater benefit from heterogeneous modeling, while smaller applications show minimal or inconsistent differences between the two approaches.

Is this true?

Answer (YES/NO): NO